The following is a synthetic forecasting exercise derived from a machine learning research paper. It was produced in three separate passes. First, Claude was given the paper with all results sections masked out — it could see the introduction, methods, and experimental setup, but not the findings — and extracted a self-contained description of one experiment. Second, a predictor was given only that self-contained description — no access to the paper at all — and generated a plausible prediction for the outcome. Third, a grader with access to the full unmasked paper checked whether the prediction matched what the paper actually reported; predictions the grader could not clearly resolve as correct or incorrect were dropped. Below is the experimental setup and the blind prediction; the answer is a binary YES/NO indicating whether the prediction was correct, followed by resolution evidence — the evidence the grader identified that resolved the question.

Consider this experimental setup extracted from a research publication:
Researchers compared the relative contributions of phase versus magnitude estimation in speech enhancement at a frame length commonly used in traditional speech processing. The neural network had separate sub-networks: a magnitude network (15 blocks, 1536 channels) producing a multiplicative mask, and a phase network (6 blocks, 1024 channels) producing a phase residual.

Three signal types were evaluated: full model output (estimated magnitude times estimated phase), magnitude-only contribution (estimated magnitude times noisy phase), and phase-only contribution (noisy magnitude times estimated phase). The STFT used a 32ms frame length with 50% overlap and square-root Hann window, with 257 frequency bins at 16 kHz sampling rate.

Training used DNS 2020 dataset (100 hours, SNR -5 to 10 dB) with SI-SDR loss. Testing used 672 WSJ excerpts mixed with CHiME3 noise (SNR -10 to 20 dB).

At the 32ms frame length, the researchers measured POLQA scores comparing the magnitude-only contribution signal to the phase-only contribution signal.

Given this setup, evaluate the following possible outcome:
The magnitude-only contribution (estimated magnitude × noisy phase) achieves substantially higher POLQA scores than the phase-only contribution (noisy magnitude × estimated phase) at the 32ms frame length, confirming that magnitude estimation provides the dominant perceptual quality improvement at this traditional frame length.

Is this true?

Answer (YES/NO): YES